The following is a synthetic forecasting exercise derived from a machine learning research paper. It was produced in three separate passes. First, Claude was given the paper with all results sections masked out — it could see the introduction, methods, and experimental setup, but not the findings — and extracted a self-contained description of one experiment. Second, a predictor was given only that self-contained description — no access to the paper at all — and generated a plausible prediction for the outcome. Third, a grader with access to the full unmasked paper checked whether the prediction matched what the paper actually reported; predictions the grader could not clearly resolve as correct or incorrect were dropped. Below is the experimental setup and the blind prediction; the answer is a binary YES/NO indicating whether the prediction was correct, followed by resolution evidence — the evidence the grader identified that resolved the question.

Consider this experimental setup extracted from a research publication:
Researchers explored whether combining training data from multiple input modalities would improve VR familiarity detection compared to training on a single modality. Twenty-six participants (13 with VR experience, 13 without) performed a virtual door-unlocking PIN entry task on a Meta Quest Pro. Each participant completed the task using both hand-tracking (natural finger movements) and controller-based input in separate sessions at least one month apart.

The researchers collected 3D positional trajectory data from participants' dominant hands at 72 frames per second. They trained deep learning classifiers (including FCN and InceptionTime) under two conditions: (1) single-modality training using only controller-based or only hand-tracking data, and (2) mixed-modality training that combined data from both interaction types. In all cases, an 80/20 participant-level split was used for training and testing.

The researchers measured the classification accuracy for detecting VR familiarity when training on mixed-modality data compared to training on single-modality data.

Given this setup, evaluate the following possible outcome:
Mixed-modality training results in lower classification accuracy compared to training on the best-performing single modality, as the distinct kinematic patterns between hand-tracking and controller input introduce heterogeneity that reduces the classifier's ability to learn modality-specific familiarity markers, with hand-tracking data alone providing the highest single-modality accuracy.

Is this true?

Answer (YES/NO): NO